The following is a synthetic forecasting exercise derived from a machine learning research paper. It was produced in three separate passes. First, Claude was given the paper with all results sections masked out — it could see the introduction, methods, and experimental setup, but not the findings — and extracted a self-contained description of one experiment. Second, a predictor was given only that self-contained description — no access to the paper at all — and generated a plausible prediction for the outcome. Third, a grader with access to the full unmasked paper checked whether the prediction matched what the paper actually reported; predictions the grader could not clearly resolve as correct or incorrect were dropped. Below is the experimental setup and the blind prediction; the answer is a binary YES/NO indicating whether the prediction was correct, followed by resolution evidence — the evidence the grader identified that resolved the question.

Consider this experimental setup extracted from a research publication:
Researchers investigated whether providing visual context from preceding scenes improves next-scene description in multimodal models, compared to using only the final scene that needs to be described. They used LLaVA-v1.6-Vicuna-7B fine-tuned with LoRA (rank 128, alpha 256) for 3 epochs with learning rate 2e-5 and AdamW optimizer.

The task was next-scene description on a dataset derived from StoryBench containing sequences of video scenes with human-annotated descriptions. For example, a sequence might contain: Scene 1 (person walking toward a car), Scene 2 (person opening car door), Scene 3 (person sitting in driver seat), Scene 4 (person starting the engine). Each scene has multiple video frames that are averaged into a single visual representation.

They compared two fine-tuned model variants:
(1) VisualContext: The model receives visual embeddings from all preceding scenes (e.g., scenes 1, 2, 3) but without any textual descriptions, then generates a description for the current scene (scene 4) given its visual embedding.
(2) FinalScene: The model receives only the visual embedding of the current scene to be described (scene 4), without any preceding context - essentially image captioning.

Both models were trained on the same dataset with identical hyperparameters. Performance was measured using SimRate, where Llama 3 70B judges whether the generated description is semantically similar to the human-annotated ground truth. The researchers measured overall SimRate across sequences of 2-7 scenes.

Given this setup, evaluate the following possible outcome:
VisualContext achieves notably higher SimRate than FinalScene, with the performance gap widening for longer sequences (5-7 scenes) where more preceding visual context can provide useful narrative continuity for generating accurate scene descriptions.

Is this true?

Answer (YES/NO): NO